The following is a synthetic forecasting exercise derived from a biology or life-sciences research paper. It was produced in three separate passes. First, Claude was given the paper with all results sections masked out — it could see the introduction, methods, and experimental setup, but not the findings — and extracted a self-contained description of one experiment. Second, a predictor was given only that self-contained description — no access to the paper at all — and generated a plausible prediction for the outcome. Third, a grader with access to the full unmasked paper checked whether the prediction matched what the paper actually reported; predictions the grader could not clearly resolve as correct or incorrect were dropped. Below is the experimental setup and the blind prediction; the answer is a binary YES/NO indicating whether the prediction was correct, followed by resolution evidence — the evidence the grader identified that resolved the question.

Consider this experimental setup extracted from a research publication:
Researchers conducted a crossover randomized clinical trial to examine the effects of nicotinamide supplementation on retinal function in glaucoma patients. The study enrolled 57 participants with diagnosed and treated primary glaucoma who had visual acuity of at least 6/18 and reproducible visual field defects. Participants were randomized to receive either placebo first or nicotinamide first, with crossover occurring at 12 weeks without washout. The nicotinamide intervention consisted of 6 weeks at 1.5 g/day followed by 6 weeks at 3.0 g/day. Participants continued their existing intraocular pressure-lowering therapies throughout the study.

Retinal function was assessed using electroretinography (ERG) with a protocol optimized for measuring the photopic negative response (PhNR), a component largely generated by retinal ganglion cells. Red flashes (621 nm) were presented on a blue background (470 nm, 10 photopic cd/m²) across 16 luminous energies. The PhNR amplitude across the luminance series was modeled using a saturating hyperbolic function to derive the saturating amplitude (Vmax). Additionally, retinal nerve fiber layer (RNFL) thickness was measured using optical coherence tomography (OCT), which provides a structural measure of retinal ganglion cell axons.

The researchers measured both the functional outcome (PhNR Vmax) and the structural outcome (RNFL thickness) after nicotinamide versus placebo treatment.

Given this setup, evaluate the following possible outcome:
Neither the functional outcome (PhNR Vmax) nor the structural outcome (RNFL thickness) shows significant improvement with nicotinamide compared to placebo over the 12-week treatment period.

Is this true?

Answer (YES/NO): NO